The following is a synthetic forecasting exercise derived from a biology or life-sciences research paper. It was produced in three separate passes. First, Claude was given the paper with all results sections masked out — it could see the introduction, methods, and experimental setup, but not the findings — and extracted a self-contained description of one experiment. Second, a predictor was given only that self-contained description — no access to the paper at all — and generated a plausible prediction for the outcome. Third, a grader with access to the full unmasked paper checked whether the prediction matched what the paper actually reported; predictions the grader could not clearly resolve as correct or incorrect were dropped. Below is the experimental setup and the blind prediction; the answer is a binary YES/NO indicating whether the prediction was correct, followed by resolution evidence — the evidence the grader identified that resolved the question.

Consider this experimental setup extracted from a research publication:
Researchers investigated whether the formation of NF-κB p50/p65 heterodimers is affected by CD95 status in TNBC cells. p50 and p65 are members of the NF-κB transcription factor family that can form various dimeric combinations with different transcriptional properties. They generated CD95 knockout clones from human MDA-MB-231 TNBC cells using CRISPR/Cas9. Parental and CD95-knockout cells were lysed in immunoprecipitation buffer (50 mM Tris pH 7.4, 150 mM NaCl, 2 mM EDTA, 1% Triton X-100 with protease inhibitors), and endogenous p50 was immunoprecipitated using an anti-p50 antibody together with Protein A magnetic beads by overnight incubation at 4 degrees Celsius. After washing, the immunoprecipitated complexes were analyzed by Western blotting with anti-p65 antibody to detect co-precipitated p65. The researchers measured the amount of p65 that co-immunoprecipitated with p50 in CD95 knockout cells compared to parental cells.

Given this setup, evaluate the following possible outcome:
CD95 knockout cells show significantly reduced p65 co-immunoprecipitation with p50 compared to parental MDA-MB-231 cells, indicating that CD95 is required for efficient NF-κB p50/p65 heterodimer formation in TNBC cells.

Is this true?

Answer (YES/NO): NO